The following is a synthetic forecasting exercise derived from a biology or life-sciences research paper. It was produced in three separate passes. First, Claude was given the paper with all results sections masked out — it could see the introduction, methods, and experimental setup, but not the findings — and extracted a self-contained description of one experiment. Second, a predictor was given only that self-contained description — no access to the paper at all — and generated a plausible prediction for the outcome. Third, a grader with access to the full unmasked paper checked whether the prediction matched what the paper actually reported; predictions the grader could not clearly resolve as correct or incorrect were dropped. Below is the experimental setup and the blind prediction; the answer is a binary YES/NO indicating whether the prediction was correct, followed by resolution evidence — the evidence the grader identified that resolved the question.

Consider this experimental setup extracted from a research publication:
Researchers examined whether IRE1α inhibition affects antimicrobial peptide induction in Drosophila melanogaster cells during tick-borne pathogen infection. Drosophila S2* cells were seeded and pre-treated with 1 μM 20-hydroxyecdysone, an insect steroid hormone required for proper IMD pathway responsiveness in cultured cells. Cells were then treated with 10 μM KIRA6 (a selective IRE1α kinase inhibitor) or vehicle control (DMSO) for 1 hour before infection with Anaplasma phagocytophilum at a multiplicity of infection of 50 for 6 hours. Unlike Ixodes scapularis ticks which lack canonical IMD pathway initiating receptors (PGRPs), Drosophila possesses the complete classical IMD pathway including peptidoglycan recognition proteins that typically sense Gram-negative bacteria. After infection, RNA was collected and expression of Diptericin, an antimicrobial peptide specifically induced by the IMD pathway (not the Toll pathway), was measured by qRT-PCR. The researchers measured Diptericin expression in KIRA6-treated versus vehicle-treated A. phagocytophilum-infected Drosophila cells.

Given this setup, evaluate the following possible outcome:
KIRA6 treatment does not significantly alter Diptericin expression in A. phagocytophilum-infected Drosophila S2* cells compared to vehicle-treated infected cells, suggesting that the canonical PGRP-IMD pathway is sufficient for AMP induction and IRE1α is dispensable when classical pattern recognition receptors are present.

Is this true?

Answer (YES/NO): NO